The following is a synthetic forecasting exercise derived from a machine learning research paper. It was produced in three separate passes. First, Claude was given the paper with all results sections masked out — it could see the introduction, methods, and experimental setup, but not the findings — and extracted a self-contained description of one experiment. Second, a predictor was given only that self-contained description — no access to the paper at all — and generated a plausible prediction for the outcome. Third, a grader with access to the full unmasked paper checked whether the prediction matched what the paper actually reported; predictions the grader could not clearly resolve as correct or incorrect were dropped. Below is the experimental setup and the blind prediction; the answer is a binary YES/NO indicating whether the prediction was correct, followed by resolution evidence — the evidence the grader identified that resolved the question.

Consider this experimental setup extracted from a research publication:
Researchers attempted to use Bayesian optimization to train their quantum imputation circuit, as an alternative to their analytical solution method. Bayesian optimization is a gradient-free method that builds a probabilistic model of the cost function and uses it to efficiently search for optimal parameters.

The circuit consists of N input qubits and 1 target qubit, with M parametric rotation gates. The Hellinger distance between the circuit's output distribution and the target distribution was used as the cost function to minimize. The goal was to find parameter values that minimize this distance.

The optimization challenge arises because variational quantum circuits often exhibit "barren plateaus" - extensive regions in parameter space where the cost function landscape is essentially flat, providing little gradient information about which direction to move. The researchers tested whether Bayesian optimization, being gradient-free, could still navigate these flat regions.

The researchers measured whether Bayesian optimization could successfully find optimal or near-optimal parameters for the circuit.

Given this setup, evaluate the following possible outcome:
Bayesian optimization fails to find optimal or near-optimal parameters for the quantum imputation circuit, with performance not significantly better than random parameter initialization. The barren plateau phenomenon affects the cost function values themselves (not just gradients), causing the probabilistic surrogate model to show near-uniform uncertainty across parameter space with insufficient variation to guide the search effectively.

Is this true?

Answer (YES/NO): NO